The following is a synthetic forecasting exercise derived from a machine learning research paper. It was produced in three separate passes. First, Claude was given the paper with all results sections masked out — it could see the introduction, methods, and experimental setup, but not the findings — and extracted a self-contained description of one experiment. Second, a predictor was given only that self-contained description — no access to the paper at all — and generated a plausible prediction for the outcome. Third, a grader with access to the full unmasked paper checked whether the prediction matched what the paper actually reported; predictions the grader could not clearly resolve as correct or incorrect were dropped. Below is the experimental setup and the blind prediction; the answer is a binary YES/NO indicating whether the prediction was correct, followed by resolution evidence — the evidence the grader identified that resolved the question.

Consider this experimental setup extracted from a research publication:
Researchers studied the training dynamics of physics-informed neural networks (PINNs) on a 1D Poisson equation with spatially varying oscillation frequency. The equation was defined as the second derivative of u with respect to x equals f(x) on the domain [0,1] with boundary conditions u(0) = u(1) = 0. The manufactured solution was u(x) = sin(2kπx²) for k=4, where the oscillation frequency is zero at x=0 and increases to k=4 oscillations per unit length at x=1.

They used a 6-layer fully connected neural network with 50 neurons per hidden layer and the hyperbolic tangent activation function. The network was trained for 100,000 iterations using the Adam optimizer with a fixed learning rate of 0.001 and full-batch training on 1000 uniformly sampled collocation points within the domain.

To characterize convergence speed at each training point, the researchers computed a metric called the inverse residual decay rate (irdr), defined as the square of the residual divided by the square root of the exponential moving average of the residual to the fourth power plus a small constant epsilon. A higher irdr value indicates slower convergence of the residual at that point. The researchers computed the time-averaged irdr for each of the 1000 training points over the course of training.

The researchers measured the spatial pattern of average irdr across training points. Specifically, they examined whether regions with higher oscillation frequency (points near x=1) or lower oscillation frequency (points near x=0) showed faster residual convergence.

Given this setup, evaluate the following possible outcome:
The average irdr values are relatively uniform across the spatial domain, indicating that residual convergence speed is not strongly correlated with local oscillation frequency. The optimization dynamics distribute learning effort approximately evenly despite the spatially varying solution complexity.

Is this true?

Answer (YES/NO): NO